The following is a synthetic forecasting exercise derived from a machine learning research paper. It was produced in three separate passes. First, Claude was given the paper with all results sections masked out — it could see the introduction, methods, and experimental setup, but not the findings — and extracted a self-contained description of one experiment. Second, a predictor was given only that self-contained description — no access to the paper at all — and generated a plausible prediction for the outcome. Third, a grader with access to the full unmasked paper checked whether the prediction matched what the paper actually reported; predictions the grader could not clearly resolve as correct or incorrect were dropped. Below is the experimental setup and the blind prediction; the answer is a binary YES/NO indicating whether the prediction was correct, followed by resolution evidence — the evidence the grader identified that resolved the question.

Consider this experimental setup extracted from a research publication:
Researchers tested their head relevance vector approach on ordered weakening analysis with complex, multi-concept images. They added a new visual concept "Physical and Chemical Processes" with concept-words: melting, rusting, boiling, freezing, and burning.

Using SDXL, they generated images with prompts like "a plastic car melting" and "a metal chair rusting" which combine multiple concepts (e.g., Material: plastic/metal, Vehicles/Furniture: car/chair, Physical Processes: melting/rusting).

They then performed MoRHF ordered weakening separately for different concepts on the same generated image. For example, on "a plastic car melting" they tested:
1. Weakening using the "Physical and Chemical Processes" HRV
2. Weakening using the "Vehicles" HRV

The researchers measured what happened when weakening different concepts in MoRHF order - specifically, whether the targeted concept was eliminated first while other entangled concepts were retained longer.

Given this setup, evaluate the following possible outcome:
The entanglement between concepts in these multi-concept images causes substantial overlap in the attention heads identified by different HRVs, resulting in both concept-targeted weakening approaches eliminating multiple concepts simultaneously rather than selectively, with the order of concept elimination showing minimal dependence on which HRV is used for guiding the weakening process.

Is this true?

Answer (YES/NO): NO